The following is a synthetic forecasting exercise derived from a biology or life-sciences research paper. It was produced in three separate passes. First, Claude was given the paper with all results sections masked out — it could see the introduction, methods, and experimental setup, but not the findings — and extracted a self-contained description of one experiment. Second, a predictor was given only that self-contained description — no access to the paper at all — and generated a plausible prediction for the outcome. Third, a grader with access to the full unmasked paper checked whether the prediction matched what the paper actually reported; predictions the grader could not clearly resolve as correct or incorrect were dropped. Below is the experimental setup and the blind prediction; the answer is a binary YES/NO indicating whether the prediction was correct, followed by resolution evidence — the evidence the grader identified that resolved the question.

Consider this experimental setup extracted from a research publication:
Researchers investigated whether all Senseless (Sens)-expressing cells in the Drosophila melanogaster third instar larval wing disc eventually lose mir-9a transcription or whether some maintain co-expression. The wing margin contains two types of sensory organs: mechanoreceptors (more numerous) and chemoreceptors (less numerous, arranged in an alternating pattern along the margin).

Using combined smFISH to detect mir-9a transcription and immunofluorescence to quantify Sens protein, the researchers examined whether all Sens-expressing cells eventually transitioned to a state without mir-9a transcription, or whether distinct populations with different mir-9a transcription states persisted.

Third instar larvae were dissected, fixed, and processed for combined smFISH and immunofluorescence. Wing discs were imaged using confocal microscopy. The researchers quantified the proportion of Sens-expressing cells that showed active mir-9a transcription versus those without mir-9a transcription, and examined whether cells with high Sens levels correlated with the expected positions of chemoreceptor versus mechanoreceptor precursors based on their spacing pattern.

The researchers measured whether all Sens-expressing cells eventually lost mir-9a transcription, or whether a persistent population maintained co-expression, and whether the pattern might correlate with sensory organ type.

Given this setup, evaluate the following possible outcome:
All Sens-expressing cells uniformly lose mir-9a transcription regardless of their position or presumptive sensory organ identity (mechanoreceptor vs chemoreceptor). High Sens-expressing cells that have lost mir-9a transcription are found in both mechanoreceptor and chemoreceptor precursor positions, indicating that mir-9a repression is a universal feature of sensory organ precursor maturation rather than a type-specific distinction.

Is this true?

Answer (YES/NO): NO